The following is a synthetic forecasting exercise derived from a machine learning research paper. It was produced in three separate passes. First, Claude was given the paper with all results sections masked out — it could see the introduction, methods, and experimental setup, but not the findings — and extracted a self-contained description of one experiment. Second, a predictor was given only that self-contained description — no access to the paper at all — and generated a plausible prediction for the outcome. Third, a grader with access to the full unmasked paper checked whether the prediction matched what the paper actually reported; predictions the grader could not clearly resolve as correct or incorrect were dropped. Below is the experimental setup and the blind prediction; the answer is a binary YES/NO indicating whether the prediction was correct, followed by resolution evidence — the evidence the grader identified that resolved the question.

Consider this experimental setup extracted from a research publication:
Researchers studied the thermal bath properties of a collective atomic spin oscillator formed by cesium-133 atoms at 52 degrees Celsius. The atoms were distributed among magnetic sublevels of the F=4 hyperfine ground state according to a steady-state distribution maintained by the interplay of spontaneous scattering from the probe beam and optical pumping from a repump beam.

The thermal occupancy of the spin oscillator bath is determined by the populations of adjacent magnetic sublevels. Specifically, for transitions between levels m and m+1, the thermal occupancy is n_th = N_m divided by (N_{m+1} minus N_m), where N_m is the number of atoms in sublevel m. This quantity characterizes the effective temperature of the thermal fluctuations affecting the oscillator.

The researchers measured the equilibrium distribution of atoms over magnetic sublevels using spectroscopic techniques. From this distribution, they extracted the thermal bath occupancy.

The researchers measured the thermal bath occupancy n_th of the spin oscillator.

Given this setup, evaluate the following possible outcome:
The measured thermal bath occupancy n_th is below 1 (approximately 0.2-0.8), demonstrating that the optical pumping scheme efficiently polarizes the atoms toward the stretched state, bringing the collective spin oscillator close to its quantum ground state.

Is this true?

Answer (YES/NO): NO